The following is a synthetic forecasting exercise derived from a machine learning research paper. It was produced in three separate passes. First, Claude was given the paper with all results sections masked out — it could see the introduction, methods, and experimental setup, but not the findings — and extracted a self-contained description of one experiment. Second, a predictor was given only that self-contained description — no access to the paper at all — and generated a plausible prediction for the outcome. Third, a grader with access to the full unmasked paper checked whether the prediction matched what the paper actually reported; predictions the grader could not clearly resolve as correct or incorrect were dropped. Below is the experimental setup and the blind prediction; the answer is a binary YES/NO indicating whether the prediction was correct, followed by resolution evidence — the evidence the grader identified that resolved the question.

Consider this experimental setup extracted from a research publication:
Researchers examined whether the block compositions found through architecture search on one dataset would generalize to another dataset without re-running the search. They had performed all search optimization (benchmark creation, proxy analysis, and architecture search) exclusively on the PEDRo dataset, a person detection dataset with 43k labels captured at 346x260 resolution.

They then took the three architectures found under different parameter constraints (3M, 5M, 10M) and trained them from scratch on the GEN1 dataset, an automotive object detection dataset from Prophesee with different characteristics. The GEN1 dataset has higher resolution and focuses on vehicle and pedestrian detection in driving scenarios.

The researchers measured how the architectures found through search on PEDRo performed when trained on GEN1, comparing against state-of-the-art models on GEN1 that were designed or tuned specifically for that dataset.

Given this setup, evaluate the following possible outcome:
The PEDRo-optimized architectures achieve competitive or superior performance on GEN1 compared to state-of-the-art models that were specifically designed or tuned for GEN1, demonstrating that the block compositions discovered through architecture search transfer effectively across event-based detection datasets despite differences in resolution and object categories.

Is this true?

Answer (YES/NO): YES